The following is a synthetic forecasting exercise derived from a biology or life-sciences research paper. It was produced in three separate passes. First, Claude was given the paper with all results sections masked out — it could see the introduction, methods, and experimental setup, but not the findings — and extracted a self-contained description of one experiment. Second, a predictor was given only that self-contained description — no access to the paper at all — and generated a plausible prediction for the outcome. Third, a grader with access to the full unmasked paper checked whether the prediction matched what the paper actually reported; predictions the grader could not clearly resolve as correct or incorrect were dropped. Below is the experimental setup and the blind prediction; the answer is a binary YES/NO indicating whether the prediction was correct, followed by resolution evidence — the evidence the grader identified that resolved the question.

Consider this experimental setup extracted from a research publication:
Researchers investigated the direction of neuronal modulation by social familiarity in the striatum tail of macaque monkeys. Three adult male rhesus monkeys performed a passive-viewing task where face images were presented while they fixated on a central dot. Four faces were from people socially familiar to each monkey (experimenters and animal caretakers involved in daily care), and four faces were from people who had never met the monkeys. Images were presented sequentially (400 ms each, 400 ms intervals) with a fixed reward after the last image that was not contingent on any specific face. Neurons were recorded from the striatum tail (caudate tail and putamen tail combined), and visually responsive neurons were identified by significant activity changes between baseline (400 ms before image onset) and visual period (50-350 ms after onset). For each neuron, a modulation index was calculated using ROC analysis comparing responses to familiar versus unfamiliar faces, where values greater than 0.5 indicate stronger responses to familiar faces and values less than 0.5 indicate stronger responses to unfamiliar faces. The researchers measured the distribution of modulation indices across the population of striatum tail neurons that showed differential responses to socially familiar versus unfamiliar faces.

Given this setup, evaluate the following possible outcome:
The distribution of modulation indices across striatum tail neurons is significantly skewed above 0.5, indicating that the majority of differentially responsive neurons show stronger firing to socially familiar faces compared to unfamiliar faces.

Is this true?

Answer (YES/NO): YES